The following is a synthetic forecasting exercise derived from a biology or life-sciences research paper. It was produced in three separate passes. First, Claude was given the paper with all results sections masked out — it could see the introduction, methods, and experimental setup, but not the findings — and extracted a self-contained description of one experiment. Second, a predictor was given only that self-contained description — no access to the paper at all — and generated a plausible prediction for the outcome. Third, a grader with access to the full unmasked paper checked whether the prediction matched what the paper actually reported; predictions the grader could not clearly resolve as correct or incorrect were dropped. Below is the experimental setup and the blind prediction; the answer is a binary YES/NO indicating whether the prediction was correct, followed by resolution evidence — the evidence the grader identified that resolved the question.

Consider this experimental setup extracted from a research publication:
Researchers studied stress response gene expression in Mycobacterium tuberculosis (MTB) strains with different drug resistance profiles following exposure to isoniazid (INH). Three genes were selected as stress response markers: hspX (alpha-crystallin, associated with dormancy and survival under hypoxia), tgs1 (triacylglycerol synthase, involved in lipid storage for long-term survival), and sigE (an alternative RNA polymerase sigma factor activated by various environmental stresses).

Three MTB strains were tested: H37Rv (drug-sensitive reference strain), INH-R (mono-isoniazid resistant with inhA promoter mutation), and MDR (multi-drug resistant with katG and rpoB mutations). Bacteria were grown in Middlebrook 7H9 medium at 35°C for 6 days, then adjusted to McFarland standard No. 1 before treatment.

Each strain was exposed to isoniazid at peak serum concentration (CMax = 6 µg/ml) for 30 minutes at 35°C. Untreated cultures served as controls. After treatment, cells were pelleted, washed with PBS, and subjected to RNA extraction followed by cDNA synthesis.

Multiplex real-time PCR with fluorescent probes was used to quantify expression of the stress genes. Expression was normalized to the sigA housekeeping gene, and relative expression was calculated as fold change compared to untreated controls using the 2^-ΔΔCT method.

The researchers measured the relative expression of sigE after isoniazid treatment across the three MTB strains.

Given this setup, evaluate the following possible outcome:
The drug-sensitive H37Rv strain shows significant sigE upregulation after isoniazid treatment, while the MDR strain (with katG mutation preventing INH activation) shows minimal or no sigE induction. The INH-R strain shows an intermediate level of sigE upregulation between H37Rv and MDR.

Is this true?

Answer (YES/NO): NO